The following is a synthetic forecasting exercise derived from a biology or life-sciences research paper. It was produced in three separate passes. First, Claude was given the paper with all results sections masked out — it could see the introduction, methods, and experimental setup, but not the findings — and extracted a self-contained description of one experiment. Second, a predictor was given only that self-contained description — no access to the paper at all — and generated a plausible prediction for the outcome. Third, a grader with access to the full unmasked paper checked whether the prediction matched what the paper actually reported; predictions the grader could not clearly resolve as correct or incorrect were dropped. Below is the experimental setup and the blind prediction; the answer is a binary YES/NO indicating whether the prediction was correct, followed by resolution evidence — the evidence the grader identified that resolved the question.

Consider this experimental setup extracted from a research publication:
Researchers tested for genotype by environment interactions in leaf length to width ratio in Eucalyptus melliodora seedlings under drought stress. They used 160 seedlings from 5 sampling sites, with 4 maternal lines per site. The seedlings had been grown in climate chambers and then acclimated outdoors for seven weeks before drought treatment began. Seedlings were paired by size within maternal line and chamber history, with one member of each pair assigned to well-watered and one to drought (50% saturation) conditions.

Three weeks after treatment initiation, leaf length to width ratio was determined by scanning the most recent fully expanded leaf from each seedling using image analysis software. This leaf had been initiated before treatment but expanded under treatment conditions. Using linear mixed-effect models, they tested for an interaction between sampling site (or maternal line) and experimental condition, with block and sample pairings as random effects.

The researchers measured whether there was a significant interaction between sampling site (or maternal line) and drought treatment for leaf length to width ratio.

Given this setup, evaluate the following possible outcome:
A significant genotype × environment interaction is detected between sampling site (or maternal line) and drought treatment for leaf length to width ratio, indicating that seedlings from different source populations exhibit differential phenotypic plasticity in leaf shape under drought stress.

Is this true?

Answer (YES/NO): NO